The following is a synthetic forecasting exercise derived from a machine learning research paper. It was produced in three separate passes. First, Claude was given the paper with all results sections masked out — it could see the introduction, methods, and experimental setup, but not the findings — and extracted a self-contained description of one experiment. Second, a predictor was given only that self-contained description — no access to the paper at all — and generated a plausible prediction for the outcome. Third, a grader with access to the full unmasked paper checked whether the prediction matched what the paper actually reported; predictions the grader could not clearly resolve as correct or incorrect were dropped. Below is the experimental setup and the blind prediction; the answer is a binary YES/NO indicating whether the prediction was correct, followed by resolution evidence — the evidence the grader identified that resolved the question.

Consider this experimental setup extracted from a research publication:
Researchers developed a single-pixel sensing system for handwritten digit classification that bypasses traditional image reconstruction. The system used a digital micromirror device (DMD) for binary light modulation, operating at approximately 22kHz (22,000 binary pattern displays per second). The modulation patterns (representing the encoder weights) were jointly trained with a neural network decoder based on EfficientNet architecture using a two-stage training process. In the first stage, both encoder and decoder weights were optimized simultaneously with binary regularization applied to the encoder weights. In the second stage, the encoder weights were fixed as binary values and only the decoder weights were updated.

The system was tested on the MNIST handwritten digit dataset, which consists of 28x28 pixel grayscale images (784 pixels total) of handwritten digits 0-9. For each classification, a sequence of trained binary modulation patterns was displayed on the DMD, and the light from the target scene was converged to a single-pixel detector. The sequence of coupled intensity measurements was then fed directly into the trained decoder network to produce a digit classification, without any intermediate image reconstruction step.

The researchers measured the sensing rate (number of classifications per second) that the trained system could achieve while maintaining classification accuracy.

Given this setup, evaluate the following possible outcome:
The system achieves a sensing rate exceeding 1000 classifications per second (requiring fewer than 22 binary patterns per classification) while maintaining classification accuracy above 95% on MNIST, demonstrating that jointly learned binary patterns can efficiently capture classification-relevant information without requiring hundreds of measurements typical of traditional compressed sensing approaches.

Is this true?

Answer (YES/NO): NO